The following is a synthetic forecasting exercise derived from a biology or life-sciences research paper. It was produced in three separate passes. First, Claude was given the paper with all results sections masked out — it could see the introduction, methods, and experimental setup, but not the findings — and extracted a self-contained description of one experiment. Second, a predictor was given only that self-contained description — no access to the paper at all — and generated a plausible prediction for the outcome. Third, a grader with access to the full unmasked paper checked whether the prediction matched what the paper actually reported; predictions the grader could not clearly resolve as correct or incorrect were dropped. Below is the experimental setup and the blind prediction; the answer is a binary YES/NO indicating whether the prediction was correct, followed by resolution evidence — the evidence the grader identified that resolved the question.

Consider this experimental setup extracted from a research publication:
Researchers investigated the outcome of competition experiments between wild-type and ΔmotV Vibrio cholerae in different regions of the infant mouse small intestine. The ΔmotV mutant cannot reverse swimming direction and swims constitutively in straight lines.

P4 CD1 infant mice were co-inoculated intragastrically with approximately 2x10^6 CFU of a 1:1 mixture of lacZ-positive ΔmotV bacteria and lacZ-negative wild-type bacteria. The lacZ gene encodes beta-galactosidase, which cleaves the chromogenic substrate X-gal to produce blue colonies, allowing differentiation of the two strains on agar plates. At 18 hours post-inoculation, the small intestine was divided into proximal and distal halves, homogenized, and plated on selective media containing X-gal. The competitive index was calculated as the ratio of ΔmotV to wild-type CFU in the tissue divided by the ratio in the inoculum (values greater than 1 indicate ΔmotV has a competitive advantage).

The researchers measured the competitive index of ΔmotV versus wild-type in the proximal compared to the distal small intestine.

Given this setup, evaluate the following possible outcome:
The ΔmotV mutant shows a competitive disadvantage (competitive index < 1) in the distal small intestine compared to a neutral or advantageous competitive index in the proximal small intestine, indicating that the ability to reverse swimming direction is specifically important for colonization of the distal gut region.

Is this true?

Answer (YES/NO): NO